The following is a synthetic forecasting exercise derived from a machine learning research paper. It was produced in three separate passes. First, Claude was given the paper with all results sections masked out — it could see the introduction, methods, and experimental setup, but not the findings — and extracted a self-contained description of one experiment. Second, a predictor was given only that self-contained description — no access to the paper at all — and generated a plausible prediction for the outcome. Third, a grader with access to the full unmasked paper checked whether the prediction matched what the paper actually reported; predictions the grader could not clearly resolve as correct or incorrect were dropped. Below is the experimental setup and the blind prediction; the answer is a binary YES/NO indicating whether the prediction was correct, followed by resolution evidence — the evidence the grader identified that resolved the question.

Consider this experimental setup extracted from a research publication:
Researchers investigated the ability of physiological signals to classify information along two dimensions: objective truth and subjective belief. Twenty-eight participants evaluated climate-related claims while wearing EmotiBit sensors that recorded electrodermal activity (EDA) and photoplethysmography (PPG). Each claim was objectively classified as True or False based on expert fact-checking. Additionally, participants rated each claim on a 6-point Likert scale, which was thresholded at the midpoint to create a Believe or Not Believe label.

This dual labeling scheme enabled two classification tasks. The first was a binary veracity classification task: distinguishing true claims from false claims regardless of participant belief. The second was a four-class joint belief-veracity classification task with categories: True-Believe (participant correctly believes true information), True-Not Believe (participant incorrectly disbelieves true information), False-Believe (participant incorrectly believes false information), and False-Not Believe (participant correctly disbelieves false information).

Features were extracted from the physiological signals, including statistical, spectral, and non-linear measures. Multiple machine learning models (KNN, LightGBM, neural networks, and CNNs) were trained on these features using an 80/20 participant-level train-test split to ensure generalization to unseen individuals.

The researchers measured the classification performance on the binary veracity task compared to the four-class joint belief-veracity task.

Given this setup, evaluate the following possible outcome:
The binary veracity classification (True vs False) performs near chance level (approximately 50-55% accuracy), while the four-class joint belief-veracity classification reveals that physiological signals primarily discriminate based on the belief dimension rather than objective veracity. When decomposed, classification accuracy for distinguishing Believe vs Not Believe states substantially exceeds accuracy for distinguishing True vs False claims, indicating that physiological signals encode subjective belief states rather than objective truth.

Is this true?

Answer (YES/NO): NO